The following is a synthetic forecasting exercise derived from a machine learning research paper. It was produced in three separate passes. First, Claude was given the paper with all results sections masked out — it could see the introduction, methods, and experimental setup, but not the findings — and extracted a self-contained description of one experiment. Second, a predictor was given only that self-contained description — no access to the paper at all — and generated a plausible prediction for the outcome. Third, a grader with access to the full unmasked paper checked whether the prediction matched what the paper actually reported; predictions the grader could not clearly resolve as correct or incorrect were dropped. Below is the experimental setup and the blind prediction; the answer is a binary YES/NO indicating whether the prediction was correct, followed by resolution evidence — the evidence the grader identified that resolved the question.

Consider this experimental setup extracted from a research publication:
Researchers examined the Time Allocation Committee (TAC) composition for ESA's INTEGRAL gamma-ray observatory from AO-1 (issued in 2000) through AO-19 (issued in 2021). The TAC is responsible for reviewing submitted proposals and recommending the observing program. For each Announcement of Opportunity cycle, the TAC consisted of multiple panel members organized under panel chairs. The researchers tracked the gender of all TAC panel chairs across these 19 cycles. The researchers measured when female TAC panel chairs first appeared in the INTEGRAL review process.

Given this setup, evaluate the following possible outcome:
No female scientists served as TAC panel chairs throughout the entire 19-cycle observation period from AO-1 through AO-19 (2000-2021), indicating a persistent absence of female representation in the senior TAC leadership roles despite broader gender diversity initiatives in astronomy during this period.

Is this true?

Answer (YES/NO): NO